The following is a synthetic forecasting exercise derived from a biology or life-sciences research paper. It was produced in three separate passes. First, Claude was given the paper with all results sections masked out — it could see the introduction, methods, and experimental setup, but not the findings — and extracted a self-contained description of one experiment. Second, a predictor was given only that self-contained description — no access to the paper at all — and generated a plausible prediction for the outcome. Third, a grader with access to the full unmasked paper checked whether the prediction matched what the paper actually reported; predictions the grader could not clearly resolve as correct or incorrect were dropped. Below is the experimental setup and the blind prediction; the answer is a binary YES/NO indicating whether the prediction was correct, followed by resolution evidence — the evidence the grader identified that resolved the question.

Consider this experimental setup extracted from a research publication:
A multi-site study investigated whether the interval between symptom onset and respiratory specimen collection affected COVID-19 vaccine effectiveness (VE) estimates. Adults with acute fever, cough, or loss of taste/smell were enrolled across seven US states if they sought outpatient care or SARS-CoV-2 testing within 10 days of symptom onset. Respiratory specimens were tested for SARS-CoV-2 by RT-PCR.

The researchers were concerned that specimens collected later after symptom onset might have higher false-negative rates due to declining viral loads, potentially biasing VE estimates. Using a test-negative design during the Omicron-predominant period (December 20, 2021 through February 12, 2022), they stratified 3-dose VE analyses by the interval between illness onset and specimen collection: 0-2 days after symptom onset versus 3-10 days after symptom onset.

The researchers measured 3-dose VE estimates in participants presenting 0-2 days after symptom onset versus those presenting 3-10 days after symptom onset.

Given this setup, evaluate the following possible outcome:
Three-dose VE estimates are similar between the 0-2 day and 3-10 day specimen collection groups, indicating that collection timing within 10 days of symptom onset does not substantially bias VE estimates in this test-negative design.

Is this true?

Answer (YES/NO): YES